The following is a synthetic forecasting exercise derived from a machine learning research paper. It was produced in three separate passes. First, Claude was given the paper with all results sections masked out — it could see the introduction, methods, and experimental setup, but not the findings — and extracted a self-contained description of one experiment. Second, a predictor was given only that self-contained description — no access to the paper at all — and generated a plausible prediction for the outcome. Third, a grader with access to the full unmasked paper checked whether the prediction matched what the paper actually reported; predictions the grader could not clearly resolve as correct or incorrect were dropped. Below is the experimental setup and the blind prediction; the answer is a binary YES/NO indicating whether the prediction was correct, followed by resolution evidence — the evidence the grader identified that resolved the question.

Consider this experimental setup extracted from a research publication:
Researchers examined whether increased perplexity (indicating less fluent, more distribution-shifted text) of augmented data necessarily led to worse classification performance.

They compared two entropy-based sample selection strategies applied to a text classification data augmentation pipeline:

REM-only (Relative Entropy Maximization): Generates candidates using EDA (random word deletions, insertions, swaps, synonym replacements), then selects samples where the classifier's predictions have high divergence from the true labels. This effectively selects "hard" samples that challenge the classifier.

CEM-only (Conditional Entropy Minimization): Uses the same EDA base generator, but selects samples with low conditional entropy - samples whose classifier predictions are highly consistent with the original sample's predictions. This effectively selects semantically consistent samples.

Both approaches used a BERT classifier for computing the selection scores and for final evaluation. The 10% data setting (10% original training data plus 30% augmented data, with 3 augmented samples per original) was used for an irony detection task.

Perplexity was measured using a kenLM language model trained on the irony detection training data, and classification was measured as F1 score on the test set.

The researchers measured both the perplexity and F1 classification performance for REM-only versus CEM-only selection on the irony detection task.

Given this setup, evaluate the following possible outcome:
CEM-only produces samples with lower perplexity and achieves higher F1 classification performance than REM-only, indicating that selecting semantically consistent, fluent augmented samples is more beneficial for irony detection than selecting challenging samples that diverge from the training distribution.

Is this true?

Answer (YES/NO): YES